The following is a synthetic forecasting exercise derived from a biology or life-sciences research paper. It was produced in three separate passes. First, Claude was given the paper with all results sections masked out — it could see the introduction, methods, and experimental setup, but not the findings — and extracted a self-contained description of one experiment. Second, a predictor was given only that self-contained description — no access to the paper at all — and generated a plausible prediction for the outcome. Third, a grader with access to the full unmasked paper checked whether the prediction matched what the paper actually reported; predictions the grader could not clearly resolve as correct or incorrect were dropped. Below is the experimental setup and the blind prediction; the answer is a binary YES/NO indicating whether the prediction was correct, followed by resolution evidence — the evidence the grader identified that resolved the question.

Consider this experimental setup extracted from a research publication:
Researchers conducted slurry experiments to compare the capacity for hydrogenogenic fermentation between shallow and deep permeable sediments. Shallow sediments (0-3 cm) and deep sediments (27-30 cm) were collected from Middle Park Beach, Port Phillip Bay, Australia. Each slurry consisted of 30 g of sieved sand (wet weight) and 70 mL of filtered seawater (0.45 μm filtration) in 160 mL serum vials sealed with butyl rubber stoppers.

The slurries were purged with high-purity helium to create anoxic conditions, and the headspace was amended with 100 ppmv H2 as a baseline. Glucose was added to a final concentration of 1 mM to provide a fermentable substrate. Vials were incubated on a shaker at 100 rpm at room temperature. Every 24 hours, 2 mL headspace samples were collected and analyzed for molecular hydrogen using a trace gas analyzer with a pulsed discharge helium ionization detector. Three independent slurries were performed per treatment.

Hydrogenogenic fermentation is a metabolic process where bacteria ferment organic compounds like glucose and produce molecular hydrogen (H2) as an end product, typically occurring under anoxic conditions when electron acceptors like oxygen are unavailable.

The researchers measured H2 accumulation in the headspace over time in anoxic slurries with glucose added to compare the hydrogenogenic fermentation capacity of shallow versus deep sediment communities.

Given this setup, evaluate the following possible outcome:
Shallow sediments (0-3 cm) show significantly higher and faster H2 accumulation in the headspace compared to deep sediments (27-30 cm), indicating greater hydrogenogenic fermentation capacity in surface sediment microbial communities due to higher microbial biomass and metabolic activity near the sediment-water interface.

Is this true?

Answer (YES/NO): NO